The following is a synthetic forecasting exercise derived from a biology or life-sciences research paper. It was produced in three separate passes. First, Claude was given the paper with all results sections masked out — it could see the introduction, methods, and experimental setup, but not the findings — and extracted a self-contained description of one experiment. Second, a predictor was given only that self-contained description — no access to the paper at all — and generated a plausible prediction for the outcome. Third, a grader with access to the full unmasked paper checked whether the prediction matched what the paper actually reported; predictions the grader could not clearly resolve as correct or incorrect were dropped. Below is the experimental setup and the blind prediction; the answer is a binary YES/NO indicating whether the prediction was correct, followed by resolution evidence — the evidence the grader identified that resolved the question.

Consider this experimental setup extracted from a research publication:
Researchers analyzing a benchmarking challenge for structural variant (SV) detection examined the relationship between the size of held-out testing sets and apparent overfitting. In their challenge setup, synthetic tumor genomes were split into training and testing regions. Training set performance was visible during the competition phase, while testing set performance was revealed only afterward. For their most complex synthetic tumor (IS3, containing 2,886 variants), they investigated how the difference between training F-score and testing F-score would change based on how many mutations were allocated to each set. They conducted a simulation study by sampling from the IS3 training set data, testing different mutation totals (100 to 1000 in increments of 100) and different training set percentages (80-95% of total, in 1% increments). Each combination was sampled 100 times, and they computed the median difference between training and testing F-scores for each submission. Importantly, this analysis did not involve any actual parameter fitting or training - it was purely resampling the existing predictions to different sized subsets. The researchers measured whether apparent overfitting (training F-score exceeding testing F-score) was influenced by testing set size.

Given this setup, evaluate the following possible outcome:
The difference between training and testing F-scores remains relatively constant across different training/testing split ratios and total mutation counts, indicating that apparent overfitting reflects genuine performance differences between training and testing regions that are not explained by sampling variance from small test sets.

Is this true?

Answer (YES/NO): NO